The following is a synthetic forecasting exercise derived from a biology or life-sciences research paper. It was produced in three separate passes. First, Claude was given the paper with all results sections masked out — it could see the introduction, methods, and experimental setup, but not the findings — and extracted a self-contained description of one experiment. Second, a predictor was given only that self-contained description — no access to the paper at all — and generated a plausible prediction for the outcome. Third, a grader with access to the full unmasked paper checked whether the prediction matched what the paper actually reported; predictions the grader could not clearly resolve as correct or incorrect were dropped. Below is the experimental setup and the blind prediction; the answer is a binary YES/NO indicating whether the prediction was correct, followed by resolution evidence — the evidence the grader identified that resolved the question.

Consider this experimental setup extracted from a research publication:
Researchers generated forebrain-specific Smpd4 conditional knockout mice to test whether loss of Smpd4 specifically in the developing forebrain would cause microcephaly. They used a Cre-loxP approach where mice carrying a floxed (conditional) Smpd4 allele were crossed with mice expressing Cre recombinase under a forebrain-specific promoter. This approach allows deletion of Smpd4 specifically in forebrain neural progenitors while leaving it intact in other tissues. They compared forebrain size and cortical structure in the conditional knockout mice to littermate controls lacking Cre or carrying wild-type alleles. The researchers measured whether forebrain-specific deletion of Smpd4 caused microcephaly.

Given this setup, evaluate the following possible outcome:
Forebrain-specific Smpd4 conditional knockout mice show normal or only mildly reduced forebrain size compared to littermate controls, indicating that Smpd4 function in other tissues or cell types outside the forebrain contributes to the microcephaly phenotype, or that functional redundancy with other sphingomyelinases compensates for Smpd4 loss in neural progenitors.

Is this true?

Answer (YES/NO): NO